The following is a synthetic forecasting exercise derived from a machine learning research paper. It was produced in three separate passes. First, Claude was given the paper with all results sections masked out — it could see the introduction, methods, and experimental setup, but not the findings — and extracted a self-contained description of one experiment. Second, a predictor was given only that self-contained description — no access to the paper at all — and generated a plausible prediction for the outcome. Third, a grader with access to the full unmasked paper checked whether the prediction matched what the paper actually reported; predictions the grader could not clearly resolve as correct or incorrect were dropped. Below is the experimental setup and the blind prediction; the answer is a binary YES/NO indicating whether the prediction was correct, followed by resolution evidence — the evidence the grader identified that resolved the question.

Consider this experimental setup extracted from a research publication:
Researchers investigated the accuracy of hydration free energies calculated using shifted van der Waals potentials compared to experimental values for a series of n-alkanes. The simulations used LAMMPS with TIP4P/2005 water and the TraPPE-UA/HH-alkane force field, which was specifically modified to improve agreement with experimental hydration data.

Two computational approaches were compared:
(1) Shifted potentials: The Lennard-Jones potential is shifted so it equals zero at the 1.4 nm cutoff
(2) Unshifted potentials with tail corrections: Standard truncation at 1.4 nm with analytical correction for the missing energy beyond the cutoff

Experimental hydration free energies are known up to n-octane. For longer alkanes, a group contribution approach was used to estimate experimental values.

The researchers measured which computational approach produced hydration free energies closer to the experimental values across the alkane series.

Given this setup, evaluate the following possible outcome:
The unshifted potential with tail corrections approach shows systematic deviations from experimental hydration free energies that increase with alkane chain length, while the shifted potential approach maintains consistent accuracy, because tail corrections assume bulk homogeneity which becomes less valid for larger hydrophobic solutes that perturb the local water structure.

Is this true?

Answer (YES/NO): NO